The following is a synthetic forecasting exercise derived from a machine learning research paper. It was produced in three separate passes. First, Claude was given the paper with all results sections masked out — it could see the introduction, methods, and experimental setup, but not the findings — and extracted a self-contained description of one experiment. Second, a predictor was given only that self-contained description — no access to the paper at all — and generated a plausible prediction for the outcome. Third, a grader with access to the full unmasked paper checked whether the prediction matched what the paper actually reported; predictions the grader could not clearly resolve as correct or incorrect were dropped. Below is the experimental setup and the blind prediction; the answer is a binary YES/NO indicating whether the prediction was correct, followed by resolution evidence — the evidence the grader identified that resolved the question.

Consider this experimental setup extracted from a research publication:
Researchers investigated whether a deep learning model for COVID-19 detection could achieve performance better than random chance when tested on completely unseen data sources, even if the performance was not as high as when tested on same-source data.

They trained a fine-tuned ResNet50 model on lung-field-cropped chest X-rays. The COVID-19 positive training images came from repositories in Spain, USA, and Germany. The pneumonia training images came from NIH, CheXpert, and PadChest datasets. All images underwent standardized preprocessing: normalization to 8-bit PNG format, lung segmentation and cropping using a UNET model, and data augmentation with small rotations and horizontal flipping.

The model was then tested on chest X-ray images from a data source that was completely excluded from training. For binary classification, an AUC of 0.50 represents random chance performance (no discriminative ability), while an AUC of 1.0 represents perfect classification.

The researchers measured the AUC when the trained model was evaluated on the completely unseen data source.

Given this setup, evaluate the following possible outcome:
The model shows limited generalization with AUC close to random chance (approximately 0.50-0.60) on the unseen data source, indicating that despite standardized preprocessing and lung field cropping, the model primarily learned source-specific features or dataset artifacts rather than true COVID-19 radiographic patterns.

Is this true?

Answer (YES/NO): NO